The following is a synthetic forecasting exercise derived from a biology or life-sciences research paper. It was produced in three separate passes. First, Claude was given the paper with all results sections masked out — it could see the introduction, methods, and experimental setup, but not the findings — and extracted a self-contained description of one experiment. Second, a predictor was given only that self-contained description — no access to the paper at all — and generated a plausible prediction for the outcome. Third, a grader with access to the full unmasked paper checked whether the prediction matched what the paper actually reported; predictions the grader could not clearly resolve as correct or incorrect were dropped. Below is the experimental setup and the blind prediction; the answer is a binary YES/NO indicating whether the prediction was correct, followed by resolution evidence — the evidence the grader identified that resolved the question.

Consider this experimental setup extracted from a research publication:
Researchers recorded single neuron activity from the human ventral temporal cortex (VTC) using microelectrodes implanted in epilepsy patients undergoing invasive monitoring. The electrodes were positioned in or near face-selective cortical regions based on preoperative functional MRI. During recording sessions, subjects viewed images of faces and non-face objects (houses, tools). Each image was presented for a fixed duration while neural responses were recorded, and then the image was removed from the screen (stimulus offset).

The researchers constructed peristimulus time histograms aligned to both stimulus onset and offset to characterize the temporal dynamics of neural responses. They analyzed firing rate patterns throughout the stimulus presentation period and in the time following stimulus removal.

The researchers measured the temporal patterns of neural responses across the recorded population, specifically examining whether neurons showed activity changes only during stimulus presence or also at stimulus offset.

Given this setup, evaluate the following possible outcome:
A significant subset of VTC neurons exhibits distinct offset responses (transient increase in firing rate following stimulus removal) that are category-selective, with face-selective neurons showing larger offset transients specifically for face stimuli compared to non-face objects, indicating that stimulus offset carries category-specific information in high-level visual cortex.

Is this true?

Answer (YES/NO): NO